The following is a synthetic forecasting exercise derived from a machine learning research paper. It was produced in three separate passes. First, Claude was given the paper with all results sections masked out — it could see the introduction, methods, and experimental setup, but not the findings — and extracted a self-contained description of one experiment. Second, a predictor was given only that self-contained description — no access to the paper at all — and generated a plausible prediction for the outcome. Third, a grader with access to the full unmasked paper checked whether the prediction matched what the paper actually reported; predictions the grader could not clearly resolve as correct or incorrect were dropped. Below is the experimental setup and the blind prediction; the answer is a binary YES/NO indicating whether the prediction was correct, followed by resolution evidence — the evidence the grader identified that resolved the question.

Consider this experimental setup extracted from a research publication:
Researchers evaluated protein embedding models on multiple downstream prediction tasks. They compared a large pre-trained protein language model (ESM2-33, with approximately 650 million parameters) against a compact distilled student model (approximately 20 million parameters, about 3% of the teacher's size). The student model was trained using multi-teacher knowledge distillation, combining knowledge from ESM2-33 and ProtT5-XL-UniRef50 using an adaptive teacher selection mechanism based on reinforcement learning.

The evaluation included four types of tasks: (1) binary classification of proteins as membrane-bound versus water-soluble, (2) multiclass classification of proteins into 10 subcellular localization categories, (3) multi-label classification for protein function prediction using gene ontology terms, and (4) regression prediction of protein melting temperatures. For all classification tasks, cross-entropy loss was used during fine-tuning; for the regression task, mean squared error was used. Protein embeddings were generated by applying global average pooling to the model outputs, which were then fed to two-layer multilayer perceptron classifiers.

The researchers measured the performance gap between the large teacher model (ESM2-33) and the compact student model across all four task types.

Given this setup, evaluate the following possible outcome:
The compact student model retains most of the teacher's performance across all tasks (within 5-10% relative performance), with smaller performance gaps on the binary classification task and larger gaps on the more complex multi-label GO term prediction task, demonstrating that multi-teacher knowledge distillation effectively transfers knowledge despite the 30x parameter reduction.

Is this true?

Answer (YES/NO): NO